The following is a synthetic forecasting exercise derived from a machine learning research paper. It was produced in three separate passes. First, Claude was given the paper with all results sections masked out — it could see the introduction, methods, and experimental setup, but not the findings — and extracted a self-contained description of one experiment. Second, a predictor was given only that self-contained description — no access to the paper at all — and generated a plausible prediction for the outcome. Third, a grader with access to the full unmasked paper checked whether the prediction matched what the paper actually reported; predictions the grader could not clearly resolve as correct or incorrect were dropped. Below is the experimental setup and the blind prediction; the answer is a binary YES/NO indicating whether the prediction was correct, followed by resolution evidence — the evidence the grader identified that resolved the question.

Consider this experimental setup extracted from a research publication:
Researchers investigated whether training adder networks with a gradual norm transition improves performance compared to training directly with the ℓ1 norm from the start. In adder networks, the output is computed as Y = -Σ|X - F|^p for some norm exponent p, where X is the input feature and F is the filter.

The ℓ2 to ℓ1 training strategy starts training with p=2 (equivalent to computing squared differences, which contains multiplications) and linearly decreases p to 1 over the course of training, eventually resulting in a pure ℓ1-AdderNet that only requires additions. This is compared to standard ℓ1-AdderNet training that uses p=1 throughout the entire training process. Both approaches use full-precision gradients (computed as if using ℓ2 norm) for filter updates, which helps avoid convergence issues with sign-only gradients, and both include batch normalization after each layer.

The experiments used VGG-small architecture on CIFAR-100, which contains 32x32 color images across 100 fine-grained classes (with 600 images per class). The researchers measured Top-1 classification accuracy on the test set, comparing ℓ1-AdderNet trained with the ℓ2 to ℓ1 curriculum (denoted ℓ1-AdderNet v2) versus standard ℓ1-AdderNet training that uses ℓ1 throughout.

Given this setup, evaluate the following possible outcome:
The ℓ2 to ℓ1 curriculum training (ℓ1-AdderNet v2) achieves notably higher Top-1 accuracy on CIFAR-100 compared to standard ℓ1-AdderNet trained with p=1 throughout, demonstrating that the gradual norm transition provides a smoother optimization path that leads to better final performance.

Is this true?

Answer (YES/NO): NO